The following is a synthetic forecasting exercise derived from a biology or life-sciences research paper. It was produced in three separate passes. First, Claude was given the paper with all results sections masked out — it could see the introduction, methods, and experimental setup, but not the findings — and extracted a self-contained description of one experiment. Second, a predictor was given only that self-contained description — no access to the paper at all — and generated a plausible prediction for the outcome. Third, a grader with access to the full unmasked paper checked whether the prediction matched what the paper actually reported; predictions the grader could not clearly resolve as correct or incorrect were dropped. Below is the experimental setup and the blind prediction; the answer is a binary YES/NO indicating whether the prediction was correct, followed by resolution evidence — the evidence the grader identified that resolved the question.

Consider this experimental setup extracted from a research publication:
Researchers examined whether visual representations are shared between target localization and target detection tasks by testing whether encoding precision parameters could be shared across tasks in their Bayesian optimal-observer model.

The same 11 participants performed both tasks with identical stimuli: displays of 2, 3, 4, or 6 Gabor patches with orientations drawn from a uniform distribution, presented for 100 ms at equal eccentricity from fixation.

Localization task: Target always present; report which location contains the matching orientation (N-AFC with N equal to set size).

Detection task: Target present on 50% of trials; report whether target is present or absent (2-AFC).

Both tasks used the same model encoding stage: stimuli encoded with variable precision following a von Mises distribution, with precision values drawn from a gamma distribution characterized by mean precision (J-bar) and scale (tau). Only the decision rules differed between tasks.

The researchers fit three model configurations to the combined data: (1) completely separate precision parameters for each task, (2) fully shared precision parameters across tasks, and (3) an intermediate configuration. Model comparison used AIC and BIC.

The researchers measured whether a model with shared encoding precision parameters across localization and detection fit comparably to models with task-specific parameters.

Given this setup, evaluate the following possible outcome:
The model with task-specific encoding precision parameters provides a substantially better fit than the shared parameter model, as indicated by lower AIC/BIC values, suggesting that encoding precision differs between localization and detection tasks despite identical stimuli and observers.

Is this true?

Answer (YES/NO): NO